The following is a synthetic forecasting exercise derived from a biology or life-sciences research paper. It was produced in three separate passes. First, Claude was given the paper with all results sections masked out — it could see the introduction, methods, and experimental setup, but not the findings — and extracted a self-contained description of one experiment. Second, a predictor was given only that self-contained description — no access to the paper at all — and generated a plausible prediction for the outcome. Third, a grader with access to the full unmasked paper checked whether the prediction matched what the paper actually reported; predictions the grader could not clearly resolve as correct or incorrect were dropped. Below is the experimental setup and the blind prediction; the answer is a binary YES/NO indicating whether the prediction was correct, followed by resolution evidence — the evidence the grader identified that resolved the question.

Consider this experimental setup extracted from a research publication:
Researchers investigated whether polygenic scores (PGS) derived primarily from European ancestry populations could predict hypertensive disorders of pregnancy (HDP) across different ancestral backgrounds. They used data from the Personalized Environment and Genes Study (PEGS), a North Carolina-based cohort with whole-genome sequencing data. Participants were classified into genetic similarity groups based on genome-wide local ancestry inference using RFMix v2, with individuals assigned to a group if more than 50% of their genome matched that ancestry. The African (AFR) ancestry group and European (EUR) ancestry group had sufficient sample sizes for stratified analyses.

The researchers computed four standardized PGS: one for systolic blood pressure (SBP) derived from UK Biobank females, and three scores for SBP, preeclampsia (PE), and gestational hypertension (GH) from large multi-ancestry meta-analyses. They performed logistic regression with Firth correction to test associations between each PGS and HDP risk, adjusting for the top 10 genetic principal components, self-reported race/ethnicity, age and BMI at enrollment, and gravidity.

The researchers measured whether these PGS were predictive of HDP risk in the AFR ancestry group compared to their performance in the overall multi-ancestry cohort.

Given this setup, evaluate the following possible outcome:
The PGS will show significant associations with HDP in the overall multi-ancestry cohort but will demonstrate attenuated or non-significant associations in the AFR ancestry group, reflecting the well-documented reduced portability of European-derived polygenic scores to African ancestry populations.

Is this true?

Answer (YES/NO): YES